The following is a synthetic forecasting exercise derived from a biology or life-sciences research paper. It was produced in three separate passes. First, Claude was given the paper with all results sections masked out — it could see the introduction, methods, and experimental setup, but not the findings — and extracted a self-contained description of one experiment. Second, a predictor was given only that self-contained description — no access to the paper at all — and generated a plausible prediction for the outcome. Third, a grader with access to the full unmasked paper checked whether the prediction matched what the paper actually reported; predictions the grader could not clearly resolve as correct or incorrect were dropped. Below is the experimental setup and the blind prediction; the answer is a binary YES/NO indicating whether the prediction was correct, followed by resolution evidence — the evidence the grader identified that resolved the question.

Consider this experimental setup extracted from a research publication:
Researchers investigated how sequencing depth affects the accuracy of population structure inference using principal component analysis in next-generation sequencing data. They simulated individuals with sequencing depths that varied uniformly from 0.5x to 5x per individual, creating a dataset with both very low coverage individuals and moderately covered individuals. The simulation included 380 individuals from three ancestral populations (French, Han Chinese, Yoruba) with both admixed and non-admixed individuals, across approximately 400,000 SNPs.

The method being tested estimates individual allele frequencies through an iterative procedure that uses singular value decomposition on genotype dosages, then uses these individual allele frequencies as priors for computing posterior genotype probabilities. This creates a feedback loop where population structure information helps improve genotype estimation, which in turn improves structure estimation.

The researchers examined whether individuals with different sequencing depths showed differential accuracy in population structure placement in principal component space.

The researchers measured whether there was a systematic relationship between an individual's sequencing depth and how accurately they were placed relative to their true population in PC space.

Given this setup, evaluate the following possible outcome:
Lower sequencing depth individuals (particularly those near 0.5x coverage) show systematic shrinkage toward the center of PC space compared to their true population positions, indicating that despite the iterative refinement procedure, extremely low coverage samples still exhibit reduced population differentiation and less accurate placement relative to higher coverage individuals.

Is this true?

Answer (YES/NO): NO